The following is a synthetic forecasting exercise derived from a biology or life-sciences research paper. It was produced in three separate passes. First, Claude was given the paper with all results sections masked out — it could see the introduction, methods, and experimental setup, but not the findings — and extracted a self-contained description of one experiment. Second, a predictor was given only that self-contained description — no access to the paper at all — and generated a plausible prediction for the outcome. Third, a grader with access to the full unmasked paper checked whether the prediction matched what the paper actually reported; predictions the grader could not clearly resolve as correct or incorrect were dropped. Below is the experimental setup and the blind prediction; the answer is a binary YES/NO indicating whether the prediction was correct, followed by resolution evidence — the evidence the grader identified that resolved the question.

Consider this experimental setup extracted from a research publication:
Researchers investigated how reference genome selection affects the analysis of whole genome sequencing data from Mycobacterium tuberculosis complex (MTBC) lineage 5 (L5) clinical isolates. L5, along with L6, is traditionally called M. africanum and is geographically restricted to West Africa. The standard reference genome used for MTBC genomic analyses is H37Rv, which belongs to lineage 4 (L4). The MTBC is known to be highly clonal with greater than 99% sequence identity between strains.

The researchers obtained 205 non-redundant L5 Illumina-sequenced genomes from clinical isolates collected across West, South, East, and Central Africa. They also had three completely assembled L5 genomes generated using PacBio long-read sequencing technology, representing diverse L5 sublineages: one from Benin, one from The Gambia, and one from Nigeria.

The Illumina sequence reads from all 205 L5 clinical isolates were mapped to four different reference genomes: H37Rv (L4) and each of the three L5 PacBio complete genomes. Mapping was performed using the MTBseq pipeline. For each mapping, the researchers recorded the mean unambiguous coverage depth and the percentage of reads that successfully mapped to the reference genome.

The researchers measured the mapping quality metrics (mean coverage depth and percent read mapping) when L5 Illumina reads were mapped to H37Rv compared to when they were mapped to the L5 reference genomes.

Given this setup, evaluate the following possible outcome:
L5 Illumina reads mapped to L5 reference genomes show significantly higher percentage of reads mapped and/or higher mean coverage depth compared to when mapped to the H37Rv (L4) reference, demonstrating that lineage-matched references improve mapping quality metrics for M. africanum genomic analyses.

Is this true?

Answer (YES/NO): YES